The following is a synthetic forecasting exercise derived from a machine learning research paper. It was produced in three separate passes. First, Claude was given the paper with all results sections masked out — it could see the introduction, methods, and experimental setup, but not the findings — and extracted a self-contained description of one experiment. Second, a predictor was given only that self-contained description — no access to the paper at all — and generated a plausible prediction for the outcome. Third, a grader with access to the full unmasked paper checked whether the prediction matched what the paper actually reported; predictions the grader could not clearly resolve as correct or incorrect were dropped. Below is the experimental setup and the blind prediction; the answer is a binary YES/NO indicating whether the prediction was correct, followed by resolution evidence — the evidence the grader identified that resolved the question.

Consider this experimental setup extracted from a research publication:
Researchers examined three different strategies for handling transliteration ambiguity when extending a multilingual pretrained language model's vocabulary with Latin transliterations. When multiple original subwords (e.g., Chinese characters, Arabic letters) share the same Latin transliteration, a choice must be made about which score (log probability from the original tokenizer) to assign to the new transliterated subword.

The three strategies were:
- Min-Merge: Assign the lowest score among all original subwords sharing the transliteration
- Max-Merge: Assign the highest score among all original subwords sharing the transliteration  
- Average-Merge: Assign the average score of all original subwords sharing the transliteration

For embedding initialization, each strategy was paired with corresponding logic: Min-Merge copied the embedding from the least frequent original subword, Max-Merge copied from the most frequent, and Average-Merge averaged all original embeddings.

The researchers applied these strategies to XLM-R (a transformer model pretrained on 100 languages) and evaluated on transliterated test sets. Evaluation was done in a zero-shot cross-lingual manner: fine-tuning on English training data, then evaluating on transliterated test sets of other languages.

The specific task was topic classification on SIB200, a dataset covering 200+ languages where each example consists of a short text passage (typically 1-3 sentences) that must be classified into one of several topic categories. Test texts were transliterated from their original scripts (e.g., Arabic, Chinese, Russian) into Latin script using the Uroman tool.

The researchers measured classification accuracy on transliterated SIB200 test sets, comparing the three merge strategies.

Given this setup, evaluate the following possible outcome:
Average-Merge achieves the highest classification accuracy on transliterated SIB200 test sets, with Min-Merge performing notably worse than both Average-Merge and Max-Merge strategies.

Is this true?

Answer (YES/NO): NO